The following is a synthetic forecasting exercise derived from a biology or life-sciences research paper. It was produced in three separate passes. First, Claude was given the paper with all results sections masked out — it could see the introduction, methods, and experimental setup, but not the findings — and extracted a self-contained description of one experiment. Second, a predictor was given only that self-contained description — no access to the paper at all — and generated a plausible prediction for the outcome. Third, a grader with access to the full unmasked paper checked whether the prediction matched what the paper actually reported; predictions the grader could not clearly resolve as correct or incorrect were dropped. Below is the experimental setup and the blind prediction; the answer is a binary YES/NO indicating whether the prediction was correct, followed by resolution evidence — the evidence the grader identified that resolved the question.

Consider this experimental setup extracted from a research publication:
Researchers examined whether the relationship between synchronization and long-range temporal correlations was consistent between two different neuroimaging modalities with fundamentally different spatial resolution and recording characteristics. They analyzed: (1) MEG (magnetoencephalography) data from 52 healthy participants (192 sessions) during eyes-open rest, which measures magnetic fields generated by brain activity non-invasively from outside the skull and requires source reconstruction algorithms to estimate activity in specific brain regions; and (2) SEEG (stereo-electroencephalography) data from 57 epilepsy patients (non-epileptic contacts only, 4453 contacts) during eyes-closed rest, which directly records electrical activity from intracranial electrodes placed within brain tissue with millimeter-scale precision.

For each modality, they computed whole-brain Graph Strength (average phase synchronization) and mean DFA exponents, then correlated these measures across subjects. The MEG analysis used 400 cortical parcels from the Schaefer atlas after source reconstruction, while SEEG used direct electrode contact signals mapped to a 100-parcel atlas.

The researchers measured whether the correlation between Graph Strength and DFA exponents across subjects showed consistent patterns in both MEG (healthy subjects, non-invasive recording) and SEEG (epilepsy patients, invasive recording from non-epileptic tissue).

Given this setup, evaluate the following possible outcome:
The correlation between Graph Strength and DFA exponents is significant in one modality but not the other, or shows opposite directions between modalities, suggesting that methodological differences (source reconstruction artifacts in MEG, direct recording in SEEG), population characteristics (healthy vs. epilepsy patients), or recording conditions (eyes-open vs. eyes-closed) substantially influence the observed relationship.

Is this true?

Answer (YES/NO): NO